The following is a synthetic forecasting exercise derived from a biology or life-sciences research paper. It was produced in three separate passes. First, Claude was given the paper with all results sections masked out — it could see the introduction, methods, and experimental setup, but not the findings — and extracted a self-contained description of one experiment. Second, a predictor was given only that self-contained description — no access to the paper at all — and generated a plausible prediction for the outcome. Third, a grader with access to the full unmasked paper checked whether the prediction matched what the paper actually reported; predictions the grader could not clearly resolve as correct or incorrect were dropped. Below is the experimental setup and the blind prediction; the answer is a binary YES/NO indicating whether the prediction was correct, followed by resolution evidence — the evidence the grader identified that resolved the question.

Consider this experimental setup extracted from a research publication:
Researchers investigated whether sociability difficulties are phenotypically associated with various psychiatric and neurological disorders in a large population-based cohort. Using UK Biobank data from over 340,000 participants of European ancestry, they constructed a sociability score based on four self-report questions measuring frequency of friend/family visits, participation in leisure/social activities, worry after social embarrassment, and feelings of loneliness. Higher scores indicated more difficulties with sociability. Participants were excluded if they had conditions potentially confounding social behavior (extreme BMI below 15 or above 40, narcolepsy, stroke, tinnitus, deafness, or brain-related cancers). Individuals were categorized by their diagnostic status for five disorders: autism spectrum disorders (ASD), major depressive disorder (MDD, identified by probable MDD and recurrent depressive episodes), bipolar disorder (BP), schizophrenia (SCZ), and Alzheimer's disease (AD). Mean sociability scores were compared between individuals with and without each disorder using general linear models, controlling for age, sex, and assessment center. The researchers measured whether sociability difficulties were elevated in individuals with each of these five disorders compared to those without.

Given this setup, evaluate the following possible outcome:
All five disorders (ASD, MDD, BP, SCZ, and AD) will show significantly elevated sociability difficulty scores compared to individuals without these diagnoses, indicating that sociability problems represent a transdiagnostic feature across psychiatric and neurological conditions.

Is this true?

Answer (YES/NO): NO